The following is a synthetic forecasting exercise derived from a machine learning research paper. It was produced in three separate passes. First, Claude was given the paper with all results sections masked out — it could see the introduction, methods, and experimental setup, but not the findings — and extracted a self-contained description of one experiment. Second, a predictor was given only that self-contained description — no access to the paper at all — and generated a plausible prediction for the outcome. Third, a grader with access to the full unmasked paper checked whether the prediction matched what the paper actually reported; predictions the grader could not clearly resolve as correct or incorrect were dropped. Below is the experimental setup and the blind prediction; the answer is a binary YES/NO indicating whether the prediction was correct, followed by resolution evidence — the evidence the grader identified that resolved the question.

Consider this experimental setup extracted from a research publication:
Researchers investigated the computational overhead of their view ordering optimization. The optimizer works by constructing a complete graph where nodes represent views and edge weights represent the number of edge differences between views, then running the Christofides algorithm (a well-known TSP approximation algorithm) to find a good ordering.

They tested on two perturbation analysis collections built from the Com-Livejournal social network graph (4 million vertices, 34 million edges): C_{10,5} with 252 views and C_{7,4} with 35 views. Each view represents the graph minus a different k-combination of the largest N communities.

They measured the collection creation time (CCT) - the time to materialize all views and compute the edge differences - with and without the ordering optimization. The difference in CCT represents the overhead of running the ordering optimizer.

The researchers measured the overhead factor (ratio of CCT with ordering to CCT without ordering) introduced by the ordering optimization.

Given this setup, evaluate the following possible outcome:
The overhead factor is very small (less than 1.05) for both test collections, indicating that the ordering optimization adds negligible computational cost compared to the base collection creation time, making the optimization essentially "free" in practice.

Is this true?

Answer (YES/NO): NO